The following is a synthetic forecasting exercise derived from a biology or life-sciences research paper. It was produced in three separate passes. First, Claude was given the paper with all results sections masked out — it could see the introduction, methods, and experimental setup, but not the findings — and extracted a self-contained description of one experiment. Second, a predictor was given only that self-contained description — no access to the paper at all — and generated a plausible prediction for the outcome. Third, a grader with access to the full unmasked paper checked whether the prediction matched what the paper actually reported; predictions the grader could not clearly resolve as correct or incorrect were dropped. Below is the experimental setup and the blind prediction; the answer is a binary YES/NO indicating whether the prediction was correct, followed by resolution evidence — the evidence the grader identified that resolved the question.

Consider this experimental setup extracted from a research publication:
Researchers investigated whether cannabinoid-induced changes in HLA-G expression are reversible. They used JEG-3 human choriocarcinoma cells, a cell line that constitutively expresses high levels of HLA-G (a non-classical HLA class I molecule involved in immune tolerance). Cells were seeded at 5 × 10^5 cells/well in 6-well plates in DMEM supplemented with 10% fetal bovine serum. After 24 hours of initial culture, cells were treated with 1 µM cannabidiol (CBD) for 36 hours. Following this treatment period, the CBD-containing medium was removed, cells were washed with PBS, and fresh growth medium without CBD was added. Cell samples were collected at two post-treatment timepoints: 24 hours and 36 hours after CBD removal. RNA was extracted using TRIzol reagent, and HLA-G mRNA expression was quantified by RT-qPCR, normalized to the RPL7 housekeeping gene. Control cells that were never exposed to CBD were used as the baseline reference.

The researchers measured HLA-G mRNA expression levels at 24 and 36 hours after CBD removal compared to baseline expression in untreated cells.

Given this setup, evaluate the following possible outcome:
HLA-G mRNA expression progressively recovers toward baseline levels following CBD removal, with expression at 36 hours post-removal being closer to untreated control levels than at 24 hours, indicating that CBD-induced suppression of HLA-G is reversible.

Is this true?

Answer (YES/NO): YES